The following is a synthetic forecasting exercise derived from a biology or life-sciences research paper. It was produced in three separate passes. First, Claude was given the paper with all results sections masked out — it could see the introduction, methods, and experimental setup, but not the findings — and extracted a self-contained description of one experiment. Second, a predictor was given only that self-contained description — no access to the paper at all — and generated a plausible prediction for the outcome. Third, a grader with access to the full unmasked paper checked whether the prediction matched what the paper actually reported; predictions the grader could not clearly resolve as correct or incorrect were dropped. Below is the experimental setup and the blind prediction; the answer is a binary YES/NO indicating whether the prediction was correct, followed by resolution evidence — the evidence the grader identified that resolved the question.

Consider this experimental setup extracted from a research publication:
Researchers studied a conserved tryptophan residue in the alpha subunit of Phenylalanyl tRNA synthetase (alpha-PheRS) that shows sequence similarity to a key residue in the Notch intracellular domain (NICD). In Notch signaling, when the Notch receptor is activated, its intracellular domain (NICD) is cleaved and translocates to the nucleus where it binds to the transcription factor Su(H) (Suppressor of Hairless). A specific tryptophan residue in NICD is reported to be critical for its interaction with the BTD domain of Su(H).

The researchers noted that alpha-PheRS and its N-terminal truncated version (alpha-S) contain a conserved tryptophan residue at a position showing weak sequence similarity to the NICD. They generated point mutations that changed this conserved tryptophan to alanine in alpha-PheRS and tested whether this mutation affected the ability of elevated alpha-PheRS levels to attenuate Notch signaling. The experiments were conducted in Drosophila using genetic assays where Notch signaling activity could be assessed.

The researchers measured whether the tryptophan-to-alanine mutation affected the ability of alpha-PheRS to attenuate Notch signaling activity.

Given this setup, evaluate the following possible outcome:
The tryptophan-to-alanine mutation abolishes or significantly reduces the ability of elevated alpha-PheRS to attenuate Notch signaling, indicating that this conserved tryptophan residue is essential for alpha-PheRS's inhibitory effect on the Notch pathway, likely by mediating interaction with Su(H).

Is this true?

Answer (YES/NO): YES